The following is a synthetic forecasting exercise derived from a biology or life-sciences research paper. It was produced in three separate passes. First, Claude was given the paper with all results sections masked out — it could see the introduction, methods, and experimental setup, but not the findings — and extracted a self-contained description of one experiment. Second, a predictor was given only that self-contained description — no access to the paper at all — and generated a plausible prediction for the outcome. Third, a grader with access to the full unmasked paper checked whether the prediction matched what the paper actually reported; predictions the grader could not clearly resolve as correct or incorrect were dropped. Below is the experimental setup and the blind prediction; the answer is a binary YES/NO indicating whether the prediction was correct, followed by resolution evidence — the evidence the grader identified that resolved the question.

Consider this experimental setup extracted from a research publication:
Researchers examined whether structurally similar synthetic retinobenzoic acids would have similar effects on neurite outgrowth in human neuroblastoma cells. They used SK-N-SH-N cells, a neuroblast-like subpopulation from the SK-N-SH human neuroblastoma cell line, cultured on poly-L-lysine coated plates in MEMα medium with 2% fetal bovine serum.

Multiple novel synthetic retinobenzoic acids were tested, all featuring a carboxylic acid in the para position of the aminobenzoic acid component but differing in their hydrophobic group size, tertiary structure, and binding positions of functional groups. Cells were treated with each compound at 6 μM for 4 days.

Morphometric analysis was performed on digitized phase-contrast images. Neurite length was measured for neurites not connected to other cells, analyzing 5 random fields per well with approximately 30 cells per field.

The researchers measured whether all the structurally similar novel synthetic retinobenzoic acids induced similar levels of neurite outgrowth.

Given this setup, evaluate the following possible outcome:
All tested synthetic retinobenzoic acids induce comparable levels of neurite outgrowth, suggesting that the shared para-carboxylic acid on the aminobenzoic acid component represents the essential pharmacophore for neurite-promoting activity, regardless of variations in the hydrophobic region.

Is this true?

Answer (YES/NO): NO